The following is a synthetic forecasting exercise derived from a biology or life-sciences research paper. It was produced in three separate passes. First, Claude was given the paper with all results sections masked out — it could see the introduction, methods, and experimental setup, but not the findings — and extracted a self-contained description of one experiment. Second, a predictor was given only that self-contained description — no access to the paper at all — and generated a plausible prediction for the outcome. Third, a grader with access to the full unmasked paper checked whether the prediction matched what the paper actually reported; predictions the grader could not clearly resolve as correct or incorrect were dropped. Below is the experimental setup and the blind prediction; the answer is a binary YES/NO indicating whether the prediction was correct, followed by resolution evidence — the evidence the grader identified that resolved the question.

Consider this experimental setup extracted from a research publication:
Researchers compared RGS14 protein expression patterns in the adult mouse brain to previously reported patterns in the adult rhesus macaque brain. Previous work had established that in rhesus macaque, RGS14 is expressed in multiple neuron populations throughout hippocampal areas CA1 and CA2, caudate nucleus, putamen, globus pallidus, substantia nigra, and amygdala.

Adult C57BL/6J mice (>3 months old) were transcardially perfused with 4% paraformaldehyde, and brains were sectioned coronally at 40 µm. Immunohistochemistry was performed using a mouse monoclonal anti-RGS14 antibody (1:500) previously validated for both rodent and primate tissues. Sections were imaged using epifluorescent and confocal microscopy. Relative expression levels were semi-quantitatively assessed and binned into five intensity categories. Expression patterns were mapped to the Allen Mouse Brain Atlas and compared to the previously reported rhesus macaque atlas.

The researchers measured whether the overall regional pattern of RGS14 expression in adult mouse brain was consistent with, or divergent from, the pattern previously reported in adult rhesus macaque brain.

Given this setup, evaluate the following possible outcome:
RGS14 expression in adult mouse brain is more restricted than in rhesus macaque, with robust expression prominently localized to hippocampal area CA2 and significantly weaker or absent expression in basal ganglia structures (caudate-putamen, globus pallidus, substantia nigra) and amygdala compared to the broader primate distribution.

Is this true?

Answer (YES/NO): NO